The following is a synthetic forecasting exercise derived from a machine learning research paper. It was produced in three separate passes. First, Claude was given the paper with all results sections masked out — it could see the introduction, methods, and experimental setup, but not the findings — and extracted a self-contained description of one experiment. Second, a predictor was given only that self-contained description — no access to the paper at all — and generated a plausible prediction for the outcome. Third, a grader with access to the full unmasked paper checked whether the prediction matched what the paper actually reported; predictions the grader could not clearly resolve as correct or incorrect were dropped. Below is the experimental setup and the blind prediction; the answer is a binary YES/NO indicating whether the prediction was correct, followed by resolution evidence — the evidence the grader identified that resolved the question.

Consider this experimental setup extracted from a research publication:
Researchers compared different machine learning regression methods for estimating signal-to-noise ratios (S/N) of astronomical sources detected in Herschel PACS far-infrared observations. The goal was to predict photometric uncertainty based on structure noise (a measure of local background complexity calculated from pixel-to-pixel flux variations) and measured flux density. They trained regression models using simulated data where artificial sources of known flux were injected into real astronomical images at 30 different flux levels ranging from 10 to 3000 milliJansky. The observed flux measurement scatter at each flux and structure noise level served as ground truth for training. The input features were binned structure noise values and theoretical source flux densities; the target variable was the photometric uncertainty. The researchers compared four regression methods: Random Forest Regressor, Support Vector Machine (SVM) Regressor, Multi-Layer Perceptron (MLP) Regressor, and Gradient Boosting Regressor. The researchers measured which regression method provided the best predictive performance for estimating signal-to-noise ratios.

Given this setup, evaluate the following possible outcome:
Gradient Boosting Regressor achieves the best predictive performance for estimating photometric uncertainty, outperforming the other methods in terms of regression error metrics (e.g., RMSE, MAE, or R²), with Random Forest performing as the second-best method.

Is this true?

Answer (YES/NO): NO